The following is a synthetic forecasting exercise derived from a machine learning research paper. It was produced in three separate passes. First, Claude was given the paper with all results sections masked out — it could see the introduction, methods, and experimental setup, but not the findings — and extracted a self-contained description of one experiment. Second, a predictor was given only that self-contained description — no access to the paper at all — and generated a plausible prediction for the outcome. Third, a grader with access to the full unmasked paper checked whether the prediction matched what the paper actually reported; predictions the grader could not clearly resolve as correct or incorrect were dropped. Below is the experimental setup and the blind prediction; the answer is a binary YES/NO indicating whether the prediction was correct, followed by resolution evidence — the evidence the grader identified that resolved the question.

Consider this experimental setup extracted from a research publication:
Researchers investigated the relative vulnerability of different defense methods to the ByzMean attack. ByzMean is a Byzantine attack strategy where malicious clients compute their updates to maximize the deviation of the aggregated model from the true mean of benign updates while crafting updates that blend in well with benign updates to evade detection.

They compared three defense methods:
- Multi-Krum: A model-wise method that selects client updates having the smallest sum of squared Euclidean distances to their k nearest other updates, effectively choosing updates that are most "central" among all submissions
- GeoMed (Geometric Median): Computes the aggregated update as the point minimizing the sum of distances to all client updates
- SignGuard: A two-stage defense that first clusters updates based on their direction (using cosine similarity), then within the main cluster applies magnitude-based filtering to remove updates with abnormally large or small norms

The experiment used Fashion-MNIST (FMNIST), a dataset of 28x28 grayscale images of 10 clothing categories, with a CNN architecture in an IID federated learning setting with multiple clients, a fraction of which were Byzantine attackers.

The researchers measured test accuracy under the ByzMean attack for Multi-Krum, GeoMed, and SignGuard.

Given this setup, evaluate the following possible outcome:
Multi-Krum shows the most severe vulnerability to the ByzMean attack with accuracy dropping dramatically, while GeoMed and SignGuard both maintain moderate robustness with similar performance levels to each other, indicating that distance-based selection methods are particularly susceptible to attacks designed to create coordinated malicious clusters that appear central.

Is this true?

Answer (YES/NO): NO